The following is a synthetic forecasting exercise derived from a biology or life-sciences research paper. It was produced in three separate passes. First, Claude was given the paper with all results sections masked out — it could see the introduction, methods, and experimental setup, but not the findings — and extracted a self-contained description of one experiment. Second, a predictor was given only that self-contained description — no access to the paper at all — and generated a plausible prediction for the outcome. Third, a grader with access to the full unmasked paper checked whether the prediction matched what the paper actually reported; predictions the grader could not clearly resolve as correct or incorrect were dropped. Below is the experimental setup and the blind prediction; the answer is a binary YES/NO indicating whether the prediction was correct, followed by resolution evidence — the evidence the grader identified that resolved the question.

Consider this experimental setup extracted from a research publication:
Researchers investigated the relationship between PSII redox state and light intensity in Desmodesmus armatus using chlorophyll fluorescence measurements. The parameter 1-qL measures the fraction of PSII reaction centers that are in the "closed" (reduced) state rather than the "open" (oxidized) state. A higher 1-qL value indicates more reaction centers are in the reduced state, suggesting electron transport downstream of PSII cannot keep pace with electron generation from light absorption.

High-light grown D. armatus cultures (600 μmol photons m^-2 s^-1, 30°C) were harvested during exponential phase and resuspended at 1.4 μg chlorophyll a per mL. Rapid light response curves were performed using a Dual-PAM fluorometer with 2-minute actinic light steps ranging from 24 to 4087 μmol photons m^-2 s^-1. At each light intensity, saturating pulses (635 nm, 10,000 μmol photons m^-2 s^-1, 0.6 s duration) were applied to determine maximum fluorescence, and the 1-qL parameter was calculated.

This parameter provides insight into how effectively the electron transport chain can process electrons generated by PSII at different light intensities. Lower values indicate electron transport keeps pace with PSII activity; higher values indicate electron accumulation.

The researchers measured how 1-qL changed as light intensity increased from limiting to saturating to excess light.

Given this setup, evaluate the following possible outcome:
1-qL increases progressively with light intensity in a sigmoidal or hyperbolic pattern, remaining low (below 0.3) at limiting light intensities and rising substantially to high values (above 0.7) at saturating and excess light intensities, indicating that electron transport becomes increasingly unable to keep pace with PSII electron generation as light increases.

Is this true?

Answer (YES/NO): NO